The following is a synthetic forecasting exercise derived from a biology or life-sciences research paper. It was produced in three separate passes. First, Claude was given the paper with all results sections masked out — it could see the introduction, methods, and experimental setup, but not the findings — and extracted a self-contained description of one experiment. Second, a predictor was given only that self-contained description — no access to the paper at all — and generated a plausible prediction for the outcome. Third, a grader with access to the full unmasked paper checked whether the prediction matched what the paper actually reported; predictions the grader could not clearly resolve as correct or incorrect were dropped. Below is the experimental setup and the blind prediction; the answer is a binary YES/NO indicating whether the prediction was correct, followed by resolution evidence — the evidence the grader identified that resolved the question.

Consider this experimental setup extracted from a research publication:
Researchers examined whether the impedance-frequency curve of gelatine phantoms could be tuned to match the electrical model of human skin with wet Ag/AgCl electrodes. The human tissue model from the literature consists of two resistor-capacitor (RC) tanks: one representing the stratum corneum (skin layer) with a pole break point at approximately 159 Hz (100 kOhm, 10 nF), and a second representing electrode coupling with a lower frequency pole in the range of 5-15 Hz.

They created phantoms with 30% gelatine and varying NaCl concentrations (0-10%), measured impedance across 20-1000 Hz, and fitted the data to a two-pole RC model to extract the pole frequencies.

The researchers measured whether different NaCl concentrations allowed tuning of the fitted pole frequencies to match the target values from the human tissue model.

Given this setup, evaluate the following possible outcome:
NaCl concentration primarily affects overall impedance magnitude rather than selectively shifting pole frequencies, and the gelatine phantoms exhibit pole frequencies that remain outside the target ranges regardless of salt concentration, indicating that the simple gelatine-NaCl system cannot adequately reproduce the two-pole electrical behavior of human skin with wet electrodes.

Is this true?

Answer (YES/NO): NO